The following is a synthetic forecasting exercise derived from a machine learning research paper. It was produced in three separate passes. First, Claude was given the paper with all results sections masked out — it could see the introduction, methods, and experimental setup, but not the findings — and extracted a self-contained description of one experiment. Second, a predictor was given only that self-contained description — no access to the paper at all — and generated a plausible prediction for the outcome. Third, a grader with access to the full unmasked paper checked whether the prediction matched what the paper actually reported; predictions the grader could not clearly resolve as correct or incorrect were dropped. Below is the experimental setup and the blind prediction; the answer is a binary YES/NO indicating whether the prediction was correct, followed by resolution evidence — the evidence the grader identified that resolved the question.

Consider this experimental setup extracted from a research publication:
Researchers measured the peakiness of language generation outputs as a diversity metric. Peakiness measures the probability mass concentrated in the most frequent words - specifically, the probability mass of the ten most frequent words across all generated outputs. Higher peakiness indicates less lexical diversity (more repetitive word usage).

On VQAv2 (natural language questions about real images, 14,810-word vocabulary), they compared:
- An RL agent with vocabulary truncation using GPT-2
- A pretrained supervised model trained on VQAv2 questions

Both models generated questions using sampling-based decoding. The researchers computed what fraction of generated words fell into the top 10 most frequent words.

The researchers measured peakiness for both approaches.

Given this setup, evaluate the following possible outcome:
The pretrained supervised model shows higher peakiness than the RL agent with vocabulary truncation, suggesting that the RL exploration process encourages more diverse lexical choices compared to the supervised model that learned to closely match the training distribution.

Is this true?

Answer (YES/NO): NO